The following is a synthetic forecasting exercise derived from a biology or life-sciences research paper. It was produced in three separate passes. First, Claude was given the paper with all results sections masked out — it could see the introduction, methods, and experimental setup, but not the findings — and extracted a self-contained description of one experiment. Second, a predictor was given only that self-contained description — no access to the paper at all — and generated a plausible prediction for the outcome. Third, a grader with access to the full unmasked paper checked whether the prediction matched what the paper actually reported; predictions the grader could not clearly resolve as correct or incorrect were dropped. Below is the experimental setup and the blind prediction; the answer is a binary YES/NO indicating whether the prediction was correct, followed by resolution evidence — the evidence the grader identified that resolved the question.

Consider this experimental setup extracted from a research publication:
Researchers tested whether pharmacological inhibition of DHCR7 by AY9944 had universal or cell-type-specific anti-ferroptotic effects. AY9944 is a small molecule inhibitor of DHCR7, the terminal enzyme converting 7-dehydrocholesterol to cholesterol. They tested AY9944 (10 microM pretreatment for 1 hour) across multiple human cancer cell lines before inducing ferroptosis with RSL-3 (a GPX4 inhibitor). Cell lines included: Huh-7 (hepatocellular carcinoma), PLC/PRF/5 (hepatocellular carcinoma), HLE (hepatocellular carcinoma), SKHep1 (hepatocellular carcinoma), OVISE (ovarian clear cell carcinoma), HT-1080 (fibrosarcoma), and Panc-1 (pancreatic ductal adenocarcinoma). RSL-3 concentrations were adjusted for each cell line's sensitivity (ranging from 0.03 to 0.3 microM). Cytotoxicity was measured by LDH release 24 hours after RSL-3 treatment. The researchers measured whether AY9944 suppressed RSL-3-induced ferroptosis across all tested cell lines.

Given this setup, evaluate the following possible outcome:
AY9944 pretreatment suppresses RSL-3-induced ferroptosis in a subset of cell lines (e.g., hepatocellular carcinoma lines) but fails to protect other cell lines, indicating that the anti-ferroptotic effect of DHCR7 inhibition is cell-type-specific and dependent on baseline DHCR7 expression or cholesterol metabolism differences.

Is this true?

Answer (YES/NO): YES